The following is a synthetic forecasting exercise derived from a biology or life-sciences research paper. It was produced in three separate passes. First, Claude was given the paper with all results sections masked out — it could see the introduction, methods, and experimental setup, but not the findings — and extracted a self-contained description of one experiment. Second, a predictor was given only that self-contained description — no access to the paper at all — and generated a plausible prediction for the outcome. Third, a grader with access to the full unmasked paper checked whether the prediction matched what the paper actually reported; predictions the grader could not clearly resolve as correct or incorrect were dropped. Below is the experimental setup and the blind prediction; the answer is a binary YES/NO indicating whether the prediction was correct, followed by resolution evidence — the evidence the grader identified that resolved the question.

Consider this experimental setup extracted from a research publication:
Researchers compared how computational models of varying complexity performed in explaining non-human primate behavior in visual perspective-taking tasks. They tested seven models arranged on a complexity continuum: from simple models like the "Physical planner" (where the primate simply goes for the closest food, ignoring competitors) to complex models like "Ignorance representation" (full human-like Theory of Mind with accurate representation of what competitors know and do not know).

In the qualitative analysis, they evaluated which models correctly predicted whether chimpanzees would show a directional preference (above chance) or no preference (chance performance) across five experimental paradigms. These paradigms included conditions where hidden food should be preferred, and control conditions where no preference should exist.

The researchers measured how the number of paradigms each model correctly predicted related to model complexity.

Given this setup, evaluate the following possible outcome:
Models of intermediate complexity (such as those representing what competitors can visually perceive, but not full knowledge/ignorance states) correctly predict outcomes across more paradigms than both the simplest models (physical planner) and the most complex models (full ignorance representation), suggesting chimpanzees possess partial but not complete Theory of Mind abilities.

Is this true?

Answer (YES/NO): NO